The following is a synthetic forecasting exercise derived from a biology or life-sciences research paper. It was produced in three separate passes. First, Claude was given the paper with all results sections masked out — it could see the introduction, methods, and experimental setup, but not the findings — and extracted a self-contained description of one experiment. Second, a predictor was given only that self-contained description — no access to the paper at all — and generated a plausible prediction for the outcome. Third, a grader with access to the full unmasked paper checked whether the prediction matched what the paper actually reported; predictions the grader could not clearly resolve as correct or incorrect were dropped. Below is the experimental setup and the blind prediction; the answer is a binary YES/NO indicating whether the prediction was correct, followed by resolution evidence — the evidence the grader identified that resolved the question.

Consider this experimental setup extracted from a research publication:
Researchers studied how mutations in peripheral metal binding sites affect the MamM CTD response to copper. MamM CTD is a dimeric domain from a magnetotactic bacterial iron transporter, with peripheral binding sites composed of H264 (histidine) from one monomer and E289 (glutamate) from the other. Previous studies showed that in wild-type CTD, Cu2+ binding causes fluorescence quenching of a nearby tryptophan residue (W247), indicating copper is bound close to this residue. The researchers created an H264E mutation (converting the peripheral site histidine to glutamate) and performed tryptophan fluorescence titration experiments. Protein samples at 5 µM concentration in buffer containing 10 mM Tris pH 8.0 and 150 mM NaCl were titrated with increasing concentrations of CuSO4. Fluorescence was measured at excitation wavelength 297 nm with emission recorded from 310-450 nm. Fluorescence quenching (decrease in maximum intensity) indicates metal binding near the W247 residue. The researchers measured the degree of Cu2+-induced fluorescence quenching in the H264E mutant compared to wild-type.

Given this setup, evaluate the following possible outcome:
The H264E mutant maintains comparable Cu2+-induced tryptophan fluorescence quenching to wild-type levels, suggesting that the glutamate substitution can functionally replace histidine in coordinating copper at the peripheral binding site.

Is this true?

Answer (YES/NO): NO